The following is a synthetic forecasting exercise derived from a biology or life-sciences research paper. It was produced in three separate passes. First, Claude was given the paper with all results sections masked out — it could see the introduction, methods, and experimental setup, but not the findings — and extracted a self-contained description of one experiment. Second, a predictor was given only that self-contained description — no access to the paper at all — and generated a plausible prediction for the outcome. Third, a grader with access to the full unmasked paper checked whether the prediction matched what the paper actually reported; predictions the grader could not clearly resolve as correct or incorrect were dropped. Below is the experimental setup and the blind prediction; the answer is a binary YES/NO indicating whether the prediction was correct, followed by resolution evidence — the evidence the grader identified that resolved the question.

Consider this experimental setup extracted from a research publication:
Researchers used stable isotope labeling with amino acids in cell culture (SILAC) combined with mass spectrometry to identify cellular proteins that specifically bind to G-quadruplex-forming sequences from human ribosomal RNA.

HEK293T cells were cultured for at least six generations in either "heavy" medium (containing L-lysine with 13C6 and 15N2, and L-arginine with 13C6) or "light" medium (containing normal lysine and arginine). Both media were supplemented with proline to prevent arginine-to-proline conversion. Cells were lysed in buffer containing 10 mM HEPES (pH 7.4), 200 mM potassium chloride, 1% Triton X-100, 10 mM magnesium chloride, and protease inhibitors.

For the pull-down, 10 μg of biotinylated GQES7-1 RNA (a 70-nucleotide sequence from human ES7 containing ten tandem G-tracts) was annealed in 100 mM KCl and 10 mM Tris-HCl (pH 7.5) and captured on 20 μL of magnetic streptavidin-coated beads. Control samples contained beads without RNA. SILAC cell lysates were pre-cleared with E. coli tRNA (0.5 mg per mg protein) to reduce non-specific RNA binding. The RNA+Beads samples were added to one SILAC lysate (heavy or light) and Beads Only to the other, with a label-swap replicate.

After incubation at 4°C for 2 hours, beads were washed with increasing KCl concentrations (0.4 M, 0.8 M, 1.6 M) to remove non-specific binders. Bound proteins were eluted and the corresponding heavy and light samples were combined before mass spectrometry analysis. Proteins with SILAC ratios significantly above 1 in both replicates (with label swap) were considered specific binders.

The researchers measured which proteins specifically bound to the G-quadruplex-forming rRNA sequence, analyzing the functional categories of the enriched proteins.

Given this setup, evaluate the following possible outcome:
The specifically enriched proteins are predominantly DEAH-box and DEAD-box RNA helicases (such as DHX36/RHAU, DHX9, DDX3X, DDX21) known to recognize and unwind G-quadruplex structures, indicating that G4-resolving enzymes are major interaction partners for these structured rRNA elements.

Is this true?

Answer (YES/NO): NO